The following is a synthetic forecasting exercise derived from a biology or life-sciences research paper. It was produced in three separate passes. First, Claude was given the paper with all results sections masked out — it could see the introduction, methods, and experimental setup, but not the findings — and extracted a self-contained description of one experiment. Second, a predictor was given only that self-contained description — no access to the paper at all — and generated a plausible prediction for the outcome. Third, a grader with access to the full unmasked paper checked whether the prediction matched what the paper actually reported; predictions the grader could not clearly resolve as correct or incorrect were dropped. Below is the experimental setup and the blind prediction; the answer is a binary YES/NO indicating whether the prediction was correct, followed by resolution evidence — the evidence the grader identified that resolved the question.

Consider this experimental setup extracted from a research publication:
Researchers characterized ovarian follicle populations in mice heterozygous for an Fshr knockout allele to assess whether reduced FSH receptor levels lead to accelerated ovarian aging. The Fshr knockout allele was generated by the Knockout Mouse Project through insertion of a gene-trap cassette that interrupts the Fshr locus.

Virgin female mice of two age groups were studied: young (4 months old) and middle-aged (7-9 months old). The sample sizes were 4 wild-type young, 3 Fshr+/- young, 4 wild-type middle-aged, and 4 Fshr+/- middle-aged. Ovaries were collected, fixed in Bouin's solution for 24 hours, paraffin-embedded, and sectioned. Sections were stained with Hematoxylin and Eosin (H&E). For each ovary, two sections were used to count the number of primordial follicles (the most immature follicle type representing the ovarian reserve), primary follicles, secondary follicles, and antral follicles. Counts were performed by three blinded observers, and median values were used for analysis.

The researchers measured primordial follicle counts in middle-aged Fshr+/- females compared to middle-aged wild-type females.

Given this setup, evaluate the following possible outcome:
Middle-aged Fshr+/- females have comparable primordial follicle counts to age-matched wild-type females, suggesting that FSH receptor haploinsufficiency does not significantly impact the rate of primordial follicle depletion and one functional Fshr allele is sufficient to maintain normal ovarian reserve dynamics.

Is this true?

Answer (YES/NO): YES